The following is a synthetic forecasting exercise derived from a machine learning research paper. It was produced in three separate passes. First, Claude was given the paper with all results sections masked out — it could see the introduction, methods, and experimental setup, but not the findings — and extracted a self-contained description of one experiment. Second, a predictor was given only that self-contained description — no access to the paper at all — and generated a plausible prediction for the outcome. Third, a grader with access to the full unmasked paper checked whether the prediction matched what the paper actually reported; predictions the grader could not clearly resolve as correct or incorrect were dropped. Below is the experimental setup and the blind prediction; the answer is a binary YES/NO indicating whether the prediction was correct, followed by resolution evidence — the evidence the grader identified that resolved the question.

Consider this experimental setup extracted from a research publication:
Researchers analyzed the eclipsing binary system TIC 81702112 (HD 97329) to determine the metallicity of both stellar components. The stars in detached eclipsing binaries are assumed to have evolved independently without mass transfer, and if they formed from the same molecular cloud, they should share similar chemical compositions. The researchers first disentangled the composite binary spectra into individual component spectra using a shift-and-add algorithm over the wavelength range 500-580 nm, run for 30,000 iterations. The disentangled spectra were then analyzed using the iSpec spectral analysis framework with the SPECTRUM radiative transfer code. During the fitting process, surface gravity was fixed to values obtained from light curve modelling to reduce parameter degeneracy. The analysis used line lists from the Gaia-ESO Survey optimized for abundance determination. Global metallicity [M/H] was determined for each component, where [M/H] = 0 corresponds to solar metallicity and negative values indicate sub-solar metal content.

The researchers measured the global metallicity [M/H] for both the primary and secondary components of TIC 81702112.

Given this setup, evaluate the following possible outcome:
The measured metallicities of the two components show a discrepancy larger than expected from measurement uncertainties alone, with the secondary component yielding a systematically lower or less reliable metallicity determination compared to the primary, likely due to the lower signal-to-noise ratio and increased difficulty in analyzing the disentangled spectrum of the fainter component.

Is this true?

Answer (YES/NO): NO